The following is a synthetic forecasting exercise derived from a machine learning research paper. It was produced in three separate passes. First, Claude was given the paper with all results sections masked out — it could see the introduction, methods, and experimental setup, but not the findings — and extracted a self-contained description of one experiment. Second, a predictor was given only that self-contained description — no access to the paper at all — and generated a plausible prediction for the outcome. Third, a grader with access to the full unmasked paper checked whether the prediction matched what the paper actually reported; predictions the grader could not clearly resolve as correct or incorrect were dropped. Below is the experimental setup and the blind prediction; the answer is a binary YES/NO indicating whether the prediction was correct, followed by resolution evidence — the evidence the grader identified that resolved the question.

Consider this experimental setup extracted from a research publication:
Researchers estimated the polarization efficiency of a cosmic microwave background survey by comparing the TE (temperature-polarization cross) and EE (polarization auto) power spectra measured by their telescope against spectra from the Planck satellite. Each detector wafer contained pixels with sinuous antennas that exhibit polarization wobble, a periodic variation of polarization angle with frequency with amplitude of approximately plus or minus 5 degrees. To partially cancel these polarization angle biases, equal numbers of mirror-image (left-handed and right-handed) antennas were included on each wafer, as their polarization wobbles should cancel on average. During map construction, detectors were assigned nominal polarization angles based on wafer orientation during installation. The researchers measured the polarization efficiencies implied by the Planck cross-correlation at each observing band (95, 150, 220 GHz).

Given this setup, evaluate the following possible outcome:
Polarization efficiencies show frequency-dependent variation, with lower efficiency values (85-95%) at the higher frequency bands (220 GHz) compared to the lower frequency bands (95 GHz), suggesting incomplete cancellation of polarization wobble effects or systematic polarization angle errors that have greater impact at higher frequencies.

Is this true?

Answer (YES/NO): YES